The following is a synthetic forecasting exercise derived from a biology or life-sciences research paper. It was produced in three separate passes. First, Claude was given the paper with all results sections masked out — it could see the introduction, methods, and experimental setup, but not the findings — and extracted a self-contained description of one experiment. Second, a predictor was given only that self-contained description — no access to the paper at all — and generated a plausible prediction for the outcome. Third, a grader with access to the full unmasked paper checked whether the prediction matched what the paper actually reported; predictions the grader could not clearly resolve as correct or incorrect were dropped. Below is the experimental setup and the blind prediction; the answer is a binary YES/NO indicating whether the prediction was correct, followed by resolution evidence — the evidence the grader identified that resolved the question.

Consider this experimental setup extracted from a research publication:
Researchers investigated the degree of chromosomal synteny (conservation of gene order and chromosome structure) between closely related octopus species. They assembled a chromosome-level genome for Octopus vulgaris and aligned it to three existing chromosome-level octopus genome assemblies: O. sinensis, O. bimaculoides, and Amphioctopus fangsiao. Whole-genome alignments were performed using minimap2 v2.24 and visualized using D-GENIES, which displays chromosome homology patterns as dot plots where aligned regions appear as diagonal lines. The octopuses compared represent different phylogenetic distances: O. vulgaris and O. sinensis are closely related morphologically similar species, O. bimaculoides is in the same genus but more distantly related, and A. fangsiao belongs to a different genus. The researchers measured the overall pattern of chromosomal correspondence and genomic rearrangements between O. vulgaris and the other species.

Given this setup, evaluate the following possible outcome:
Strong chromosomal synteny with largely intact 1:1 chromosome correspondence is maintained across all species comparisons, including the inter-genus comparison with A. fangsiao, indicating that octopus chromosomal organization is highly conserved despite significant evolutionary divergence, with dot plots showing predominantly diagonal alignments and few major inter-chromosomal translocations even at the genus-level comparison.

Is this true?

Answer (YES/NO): YES